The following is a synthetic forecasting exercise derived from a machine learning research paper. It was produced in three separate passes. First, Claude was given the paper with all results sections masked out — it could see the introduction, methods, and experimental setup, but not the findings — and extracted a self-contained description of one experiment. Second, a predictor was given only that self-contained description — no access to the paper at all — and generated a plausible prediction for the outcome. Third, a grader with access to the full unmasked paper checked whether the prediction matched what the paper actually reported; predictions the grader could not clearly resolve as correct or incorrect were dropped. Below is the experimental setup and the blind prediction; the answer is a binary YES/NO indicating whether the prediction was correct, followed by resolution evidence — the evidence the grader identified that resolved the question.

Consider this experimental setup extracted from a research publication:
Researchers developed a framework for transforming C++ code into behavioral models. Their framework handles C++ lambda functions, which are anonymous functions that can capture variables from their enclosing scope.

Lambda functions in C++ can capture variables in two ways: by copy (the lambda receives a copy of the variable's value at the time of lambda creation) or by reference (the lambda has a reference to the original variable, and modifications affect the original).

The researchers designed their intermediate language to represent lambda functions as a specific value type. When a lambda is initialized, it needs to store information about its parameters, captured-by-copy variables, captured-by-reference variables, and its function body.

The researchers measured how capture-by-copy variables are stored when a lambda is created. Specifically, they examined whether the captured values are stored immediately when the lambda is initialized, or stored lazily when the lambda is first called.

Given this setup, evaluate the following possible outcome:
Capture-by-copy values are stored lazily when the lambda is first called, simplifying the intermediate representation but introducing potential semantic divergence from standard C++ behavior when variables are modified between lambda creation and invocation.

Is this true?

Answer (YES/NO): NO